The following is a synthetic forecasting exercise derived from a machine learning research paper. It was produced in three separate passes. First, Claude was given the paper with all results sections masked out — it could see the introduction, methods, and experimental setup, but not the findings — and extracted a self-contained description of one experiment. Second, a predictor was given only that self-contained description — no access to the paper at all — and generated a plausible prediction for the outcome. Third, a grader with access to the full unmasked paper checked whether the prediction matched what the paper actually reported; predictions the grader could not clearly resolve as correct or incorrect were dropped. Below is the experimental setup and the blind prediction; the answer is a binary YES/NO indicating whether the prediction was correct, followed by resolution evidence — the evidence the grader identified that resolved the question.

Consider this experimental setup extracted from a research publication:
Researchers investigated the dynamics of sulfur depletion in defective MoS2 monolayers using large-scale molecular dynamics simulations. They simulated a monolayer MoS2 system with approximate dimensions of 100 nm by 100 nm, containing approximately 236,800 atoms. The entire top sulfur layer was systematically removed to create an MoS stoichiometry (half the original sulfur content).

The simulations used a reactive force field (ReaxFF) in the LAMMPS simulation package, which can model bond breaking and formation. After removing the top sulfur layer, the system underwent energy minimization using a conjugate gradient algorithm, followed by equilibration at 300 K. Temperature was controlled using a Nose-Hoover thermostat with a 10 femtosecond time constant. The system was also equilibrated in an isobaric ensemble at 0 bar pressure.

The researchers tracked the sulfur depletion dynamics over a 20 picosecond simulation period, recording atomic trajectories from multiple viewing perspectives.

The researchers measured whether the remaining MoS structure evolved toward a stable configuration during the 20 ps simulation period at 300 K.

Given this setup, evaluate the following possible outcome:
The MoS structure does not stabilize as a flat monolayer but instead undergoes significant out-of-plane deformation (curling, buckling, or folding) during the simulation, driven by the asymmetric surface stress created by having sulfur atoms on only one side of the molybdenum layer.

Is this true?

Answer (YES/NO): YES